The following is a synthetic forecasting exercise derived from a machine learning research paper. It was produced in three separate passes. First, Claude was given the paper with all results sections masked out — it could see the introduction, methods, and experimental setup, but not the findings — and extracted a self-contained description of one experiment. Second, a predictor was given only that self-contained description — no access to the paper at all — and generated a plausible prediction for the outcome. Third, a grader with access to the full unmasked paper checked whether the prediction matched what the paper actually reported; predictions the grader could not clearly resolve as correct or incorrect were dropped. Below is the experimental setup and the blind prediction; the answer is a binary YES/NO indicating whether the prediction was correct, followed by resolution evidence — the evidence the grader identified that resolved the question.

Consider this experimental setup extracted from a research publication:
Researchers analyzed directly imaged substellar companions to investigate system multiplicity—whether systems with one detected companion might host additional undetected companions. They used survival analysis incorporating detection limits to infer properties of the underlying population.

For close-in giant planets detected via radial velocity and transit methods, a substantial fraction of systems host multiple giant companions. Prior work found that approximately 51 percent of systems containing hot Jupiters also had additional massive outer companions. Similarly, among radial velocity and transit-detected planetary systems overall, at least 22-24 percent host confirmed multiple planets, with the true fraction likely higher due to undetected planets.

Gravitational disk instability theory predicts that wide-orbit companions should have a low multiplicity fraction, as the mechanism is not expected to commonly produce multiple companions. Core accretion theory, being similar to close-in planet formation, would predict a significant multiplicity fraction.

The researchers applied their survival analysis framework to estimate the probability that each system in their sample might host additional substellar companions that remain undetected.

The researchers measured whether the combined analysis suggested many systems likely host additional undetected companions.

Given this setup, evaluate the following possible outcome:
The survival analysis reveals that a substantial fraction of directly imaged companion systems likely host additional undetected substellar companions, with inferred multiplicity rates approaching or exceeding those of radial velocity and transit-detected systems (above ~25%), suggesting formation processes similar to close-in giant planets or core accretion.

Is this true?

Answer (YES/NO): YES